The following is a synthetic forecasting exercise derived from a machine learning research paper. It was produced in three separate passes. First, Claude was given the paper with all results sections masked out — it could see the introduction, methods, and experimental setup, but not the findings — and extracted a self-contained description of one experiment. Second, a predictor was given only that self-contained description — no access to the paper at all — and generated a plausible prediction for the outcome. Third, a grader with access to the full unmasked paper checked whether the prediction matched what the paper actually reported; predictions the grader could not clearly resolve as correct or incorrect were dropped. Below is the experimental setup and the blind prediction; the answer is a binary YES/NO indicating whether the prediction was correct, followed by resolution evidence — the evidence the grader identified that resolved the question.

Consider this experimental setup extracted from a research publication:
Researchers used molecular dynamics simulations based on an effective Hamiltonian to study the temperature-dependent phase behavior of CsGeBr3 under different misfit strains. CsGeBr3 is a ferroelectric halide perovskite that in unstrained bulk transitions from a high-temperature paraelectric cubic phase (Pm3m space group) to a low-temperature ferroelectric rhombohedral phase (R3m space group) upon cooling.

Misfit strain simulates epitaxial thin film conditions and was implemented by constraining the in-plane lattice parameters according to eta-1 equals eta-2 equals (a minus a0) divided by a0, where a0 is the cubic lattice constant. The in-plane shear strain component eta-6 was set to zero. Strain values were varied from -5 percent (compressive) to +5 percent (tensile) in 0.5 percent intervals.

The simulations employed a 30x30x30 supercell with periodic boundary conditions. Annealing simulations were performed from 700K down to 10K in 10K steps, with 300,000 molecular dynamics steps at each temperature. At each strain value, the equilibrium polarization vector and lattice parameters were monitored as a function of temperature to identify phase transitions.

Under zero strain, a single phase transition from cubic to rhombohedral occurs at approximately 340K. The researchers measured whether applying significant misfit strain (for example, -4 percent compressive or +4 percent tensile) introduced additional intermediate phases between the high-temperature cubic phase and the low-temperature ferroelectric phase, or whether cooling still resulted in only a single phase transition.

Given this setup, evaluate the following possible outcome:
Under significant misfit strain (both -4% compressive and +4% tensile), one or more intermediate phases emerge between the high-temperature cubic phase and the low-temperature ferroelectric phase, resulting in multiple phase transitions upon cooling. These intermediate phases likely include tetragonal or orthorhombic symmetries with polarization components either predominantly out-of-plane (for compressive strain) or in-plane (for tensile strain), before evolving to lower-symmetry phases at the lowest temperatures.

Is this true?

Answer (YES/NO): YES